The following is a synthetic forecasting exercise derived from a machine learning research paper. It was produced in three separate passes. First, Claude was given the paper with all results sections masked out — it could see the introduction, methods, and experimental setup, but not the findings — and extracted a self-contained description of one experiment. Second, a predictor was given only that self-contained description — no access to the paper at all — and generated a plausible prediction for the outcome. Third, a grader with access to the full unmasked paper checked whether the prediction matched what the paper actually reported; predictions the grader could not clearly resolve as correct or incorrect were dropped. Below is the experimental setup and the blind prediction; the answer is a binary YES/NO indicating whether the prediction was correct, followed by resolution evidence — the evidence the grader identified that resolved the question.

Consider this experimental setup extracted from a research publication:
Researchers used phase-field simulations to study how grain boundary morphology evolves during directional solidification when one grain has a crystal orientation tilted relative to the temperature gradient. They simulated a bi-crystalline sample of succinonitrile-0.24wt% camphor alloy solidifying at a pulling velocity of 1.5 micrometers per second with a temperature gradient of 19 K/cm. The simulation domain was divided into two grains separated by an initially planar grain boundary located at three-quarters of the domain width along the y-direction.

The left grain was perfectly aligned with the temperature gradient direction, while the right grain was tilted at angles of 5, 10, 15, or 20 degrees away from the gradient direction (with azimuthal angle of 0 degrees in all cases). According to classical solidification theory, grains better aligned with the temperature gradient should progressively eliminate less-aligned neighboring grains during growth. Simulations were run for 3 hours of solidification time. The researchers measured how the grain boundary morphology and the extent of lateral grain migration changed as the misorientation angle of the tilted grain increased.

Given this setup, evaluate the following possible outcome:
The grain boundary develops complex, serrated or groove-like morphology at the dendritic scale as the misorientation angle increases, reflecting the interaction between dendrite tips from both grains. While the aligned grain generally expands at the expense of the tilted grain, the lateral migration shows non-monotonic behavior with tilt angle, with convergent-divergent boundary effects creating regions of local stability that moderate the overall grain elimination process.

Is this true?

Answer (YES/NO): NO